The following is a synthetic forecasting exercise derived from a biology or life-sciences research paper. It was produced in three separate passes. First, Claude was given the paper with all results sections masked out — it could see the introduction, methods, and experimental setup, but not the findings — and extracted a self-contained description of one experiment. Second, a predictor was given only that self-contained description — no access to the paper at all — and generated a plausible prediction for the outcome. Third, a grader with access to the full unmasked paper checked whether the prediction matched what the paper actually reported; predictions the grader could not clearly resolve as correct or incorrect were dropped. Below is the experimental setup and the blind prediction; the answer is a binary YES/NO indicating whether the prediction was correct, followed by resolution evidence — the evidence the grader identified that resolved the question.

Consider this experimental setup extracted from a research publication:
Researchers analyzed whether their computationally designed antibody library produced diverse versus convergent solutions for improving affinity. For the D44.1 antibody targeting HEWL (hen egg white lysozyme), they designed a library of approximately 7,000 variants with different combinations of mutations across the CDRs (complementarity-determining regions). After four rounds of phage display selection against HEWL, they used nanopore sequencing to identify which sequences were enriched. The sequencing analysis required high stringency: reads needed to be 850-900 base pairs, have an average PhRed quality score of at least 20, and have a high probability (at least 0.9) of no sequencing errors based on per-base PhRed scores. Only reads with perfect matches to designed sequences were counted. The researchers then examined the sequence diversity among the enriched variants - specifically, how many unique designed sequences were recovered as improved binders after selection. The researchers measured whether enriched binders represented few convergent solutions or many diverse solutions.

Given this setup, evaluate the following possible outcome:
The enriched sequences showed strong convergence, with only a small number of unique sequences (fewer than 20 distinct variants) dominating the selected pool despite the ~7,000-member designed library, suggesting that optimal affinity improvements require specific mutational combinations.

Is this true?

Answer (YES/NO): NO